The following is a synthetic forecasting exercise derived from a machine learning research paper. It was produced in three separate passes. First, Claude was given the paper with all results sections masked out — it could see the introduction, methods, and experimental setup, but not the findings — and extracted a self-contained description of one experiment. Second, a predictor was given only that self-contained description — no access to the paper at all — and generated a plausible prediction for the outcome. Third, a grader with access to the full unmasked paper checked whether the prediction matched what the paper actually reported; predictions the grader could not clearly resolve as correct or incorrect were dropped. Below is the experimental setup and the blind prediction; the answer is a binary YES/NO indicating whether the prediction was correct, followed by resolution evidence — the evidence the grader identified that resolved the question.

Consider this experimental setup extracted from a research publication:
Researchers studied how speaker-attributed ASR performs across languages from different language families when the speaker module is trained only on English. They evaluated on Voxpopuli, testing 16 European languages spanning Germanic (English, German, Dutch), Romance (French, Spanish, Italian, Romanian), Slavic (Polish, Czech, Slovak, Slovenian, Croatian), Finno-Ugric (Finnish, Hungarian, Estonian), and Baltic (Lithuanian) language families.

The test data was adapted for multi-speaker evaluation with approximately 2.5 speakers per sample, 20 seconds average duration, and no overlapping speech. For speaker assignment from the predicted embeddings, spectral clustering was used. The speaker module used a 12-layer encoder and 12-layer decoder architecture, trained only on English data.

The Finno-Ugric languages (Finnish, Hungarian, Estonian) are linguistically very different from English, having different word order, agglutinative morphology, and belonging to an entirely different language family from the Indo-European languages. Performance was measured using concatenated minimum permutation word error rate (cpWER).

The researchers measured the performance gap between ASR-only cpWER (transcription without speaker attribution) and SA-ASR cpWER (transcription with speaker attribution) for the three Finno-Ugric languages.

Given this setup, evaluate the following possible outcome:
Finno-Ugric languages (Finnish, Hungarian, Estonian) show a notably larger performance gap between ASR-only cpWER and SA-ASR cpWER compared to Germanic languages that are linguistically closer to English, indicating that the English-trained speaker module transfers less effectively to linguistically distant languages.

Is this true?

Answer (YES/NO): NO